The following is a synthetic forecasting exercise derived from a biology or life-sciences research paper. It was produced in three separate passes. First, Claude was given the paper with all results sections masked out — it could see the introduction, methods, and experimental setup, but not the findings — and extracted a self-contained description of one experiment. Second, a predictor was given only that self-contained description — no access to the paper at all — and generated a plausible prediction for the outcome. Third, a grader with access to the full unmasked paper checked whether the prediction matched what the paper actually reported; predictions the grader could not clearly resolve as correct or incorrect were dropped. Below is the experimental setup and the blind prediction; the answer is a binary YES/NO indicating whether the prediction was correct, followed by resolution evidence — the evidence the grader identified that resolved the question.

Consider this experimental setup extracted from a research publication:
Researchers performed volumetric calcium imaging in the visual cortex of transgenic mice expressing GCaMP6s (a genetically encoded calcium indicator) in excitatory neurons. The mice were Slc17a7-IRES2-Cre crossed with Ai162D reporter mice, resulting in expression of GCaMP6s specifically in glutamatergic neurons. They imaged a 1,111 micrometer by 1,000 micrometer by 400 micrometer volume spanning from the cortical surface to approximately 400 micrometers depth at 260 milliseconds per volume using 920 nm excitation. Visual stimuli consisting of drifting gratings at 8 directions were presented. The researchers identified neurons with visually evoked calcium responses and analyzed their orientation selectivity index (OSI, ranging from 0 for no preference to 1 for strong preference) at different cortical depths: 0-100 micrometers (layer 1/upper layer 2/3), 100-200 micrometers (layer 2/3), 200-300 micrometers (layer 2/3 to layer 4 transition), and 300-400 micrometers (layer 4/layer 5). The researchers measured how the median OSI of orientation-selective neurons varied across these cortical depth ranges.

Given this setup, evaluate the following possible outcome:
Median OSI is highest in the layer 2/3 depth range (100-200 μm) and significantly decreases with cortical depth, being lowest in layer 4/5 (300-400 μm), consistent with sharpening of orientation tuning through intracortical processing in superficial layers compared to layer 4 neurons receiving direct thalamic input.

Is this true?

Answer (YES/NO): NO